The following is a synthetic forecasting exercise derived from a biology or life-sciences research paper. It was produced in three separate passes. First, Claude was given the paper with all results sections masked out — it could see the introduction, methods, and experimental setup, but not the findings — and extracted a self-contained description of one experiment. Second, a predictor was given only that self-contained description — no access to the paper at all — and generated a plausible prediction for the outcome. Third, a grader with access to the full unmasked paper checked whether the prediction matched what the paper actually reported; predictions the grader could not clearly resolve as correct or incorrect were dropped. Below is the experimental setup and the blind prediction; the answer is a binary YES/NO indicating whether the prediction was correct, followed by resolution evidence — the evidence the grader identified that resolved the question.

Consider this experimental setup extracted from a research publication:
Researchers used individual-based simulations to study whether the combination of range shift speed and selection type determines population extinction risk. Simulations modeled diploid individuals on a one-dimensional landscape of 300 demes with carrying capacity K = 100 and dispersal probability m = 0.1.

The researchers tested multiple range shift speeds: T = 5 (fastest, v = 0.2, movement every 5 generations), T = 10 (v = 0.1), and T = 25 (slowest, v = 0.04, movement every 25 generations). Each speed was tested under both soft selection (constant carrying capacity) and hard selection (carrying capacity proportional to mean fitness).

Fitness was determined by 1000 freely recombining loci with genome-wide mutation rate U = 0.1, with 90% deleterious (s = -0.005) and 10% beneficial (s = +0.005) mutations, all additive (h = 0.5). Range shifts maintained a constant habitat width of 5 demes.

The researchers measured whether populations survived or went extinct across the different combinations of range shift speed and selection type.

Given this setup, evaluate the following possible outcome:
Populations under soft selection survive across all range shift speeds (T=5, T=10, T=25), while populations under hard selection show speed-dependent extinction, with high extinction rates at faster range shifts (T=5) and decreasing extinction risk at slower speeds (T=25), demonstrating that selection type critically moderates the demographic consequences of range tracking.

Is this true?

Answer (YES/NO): NO